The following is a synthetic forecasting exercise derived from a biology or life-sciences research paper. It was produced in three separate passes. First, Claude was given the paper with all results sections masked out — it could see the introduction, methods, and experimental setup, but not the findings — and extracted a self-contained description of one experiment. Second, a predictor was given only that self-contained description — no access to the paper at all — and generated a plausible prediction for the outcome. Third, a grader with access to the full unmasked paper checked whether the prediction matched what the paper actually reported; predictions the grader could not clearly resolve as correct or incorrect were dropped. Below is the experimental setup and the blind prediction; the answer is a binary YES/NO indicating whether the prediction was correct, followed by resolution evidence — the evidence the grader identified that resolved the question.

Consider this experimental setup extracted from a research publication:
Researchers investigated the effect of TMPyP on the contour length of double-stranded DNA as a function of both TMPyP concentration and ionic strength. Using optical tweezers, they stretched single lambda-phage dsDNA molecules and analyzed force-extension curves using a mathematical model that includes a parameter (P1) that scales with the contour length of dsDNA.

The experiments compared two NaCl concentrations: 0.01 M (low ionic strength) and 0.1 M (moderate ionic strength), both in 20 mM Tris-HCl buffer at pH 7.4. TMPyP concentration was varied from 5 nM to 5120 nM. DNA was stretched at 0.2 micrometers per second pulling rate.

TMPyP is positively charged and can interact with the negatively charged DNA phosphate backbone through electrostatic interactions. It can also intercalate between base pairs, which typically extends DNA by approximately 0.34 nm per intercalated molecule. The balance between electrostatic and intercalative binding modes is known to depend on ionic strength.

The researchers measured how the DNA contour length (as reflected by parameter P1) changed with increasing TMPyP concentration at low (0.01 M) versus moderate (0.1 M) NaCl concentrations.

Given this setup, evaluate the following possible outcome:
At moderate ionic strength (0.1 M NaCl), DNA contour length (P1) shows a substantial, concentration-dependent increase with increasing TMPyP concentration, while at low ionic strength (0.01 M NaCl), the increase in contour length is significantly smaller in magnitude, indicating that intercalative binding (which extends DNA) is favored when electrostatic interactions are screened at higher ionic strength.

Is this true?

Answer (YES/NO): NO